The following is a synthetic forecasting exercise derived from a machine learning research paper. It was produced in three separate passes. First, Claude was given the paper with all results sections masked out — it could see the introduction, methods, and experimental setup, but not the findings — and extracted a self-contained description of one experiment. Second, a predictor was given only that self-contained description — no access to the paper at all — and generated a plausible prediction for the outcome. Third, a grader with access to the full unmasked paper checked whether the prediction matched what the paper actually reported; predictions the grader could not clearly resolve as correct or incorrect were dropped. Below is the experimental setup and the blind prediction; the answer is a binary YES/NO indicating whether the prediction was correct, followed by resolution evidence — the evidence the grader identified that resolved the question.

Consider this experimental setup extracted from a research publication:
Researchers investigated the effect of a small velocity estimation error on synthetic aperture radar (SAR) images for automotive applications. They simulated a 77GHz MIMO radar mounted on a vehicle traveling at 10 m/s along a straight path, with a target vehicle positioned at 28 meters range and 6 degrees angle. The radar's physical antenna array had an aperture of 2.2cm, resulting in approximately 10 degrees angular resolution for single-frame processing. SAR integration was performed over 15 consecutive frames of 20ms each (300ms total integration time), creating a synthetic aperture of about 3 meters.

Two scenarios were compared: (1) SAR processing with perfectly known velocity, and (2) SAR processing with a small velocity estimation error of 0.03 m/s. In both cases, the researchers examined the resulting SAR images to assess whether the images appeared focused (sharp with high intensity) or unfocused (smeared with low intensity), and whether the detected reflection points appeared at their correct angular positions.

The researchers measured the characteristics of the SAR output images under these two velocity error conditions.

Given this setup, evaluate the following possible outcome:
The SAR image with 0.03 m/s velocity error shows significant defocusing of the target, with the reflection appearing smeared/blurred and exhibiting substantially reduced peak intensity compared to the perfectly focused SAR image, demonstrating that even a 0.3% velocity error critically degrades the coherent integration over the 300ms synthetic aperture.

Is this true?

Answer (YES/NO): NO